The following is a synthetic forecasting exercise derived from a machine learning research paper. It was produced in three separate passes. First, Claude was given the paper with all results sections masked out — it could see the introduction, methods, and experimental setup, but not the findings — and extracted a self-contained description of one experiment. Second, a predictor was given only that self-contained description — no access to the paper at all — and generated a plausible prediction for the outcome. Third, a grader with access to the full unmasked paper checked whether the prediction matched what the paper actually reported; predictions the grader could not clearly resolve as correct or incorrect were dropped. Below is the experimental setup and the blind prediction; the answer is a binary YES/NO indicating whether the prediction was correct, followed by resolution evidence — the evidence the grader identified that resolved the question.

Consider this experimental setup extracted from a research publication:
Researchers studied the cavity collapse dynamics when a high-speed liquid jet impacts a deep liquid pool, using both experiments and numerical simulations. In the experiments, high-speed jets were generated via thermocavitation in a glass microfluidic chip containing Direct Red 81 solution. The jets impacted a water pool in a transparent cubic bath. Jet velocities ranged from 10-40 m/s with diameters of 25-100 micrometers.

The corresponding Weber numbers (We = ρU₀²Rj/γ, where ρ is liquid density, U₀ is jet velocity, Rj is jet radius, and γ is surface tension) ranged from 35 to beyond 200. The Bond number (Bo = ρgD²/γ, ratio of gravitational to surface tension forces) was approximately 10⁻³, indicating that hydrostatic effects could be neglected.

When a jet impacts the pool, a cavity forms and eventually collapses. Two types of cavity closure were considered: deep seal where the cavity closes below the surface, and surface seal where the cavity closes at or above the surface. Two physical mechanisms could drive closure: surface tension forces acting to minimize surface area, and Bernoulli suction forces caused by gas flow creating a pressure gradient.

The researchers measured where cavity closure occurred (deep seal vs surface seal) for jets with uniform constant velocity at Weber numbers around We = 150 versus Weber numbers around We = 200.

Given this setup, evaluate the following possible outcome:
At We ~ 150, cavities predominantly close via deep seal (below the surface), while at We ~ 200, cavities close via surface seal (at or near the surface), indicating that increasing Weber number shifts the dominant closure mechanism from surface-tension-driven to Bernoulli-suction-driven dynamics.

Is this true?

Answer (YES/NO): YES